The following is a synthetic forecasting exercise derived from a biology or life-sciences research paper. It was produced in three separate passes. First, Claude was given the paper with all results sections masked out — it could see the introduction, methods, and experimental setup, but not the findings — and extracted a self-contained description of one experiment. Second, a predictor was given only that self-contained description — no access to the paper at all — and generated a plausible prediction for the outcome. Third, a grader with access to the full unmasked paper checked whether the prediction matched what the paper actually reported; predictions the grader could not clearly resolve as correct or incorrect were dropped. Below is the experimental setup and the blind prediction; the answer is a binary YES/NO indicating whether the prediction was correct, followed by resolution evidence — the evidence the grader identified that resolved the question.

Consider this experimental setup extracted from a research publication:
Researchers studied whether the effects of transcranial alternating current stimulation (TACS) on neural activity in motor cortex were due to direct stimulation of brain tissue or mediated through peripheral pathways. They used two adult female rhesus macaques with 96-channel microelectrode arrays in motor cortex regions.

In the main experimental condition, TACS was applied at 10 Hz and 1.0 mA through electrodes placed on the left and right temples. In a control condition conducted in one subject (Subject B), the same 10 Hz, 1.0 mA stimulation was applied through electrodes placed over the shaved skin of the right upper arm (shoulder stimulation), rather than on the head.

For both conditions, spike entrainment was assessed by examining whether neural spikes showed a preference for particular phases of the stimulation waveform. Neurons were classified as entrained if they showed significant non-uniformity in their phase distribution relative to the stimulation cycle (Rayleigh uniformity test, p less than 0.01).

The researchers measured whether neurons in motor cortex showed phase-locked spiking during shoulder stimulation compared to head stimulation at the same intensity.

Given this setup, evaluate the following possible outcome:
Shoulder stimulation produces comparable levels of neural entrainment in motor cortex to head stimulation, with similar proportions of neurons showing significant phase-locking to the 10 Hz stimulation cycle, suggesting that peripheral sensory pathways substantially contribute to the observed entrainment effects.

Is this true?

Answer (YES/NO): NO